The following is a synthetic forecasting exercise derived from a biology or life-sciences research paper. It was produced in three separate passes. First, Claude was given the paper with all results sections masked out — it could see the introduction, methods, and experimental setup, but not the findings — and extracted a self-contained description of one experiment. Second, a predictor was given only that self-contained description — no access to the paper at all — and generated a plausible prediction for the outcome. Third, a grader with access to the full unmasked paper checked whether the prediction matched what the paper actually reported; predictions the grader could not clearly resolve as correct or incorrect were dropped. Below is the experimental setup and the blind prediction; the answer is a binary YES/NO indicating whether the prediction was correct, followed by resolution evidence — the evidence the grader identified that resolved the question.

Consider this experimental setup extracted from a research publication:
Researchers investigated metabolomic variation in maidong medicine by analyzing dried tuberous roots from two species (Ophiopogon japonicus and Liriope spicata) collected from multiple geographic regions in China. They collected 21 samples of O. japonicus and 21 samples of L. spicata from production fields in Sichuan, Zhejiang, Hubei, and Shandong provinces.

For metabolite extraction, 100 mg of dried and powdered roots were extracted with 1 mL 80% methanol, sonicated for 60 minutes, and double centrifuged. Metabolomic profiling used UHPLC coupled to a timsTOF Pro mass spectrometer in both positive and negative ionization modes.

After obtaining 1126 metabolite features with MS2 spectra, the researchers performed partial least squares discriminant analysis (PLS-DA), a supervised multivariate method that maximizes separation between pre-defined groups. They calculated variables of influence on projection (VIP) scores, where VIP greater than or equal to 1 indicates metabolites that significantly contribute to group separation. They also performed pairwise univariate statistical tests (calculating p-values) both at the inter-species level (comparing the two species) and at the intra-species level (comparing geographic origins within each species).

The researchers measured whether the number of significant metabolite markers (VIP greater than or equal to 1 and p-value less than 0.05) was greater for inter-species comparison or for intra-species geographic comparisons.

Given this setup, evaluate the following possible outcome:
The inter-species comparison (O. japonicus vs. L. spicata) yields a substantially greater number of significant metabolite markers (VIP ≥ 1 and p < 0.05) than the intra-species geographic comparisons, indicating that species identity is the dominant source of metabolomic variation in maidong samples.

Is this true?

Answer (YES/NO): YES